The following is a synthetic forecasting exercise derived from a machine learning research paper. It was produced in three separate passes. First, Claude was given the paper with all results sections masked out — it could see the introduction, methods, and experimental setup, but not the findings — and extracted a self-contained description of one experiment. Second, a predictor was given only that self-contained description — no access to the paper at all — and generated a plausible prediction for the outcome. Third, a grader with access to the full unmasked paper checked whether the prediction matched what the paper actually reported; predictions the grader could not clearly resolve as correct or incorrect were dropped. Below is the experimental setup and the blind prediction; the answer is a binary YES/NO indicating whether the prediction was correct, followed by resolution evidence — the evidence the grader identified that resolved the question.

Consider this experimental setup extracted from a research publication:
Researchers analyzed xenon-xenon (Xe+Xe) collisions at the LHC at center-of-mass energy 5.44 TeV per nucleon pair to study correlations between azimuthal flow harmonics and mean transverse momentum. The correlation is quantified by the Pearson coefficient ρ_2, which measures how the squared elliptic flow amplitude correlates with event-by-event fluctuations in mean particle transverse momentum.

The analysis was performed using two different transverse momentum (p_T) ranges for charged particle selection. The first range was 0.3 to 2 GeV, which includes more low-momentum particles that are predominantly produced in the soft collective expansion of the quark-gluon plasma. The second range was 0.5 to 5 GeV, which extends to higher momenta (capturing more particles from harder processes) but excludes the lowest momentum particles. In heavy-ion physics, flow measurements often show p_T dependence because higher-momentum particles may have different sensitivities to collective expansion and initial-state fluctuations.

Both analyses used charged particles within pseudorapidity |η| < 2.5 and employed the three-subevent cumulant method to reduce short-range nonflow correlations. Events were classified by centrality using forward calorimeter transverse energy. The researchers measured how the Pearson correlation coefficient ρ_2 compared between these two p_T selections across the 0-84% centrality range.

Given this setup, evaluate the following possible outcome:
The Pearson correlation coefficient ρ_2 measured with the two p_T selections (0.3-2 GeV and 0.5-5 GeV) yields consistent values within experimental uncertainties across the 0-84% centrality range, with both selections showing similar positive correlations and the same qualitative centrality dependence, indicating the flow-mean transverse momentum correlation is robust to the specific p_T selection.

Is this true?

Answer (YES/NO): NO